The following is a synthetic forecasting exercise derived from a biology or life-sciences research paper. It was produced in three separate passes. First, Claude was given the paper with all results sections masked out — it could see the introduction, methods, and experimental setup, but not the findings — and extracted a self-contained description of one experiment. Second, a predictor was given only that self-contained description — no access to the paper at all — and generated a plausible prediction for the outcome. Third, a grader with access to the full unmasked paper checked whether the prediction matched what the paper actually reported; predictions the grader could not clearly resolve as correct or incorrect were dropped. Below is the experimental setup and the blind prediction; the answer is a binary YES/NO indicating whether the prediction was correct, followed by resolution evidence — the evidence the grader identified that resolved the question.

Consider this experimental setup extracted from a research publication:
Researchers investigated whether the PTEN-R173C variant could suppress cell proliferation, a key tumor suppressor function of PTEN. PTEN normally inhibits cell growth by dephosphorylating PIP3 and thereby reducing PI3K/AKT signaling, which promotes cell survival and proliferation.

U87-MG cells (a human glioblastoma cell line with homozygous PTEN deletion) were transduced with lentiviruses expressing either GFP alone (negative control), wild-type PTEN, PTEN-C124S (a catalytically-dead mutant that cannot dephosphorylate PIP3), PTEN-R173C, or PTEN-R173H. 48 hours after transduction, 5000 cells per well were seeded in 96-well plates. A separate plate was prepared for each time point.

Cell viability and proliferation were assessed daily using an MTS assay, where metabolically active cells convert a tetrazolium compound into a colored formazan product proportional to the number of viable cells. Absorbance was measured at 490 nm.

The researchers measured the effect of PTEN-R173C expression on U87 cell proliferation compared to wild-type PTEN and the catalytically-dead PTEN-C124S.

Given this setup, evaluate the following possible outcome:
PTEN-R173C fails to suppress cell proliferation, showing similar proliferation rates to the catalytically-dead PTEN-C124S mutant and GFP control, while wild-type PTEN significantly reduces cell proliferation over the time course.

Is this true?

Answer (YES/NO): NO